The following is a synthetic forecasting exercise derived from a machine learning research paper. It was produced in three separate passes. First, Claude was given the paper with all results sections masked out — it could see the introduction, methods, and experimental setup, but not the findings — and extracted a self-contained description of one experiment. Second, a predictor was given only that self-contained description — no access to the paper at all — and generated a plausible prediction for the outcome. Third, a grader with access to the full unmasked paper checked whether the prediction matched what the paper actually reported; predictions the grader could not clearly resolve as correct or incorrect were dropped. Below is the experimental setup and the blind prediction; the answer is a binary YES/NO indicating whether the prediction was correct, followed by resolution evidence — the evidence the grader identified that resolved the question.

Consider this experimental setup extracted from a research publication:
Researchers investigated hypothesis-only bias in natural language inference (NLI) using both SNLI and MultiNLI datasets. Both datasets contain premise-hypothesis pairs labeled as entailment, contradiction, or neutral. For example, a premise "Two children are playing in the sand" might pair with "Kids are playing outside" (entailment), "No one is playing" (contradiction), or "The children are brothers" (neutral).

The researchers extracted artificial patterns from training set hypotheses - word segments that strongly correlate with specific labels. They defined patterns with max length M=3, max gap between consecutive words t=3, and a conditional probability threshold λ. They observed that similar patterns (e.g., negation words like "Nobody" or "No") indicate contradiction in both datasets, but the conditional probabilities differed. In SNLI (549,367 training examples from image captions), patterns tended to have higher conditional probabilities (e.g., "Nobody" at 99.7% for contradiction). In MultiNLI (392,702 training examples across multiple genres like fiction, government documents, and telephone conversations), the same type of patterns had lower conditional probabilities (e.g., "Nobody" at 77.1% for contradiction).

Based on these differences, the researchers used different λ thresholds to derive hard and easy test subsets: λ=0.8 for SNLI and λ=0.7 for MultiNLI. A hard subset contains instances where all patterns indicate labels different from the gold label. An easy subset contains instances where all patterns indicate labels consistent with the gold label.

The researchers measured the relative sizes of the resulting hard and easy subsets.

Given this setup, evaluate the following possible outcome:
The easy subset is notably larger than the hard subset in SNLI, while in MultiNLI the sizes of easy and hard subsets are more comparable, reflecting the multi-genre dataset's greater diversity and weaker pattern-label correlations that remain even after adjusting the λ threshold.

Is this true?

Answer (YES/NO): NO